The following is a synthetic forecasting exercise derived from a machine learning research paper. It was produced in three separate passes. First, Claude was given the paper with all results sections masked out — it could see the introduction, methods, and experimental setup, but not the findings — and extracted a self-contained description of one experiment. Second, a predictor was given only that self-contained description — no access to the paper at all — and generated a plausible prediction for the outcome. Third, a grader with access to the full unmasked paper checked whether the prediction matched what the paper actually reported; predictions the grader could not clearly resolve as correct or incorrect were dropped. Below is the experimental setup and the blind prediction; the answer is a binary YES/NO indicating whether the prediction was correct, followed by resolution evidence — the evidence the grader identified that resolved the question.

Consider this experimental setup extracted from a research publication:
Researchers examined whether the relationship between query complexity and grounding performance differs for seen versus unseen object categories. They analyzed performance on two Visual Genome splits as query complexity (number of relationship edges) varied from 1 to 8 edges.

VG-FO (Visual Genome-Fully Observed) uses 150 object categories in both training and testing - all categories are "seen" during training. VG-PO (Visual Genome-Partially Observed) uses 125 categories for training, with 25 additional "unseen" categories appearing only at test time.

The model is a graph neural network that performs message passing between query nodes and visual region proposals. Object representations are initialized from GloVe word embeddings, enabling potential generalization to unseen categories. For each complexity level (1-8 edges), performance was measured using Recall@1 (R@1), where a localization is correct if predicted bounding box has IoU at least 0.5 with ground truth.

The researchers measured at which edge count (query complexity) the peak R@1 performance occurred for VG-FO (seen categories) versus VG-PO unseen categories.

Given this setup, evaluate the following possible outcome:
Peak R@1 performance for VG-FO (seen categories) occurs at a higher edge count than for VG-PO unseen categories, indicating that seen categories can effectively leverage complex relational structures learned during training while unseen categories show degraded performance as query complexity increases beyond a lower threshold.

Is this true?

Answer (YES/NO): NO